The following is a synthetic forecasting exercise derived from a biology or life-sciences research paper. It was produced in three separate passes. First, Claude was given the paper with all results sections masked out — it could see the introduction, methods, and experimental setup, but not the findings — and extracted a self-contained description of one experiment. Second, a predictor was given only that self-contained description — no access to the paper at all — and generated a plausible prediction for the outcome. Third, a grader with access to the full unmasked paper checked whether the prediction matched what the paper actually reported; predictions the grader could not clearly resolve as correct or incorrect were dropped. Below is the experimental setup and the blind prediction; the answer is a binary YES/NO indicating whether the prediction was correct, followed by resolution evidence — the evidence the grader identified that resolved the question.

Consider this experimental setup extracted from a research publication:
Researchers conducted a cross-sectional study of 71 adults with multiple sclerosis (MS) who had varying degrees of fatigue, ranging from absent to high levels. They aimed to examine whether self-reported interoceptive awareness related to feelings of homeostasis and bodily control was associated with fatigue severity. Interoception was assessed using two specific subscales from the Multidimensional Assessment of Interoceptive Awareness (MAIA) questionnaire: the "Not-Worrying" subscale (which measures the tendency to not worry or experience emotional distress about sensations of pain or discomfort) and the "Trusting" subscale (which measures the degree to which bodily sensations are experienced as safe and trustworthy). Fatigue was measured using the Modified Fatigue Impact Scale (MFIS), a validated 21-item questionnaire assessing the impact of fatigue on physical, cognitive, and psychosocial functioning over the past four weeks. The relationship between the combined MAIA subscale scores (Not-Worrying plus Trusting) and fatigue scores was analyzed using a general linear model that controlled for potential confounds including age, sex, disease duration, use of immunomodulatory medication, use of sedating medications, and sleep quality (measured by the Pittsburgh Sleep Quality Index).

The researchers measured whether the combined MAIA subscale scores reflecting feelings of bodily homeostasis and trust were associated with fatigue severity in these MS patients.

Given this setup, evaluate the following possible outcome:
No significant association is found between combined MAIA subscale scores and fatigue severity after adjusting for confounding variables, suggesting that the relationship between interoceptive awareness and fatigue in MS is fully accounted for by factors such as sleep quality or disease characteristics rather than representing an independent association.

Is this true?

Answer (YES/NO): NO